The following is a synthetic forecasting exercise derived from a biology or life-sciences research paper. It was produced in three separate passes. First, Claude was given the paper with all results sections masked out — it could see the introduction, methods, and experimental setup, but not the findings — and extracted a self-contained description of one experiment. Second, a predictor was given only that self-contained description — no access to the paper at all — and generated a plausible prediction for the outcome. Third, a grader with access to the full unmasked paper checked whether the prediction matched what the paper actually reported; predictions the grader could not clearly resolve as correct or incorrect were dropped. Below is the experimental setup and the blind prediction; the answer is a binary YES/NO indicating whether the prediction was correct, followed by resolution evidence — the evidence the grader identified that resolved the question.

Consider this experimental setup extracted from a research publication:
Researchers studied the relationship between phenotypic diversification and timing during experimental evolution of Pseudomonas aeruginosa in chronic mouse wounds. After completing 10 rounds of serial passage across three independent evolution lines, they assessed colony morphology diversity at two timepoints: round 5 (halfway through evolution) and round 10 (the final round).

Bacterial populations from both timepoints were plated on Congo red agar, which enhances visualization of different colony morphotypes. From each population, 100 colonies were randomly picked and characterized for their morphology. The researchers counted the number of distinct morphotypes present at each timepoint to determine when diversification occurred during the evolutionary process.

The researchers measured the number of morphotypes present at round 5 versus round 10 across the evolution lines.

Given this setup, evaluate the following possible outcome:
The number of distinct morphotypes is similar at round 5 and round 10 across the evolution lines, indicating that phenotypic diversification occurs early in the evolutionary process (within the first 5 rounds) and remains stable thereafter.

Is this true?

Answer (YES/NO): NO